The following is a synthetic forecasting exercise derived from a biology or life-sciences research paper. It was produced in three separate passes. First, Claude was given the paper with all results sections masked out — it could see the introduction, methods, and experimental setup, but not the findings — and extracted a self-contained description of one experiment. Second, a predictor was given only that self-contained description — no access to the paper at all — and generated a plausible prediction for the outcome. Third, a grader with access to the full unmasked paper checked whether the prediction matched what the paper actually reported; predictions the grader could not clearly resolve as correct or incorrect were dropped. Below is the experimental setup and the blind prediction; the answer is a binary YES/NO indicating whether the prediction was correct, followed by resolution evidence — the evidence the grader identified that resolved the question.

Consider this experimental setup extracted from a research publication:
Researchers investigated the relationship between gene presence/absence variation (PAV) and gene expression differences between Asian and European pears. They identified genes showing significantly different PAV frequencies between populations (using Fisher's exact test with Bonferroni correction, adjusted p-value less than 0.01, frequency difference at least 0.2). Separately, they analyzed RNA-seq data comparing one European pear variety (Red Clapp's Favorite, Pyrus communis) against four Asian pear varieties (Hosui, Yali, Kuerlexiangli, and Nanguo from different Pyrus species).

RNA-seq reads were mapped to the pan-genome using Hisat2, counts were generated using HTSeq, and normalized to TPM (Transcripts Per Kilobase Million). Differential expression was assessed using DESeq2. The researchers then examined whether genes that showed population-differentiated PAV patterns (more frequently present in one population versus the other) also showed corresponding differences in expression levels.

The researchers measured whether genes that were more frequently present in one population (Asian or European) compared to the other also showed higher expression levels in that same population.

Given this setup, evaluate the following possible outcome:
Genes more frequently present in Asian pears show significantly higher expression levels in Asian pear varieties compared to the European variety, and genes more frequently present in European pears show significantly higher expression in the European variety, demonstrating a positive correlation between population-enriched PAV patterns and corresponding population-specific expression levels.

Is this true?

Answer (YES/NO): YES